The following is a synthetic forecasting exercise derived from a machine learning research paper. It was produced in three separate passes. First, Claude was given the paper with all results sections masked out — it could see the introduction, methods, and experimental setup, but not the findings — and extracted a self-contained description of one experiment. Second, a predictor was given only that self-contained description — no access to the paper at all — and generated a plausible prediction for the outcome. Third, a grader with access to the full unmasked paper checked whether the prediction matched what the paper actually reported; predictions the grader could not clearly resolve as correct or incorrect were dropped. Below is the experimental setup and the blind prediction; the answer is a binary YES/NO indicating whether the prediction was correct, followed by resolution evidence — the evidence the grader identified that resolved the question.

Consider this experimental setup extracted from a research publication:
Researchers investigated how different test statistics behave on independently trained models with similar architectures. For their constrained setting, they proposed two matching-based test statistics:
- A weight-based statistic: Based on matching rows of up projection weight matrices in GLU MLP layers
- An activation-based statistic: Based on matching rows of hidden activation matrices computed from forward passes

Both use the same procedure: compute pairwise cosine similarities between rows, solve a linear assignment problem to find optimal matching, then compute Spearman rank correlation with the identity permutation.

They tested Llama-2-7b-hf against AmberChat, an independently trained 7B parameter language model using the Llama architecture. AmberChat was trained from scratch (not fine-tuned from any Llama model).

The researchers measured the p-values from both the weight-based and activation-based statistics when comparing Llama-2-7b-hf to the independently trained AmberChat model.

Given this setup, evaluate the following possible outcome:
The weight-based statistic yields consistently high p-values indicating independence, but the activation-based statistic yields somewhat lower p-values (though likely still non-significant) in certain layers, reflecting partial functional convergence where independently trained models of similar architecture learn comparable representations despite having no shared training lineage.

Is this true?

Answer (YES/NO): NO